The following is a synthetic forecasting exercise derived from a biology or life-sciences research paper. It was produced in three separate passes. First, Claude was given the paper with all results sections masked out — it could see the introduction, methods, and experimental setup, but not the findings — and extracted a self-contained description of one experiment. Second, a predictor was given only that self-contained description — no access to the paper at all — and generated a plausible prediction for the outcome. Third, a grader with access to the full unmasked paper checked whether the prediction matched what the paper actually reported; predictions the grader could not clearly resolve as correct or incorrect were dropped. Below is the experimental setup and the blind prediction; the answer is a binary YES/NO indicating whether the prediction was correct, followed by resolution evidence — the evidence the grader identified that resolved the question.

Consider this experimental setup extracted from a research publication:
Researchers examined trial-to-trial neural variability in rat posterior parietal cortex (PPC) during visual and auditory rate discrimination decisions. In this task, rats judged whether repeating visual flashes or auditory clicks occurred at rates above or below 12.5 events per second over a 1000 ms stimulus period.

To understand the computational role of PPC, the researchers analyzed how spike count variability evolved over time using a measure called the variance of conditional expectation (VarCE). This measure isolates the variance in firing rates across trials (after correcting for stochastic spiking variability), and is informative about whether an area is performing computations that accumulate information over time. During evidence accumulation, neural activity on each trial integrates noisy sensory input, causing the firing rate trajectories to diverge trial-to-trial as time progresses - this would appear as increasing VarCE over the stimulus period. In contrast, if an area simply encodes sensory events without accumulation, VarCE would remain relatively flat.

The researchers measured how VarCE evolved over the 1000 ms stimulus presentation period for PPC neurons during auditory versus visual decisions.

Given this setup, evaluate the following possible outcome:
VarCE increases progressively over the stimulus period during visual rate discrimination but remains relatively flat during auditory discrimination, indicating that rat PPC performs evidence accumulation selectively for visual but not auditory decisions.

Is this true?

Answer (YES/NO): NO